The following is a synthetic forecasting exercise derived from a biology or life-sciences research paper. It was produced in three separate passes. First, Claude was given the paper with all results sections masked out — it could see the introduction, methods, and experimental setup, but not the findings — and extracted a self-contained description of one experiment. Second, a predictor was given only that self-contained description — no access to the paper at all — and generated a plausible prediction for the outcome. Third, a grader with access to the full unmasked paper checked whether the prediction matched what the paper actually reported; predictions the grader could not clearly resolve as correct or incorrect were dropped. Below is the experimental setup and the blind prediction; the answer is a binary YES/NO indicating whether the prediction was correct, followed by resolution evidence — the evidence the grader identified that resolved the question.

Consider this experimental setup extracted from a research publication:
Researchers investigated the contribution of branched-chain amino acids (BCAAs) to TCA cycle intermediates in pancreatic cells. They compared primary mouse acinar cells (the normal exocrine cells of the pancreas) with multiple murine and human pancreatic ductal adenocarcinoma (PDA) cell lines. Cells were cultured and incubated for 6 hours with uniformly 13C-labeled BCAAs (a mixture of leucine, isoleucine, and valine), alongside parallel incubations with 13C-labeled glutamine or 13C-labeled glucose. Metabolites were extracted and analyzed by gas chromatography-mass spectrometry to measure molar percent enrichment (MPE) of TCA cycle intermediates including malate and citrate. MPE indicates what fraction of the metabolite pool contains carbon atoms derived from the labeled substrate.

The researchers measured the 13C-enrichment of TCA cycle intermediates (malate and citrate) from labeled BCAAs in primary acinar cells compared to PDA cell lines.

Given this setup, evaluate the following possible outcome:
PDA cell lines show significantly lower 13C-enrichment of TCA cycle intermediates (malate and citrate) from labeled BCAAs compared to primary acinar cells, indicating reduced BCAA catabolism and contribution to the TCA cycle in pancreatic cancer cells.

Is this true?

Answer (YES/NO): YES